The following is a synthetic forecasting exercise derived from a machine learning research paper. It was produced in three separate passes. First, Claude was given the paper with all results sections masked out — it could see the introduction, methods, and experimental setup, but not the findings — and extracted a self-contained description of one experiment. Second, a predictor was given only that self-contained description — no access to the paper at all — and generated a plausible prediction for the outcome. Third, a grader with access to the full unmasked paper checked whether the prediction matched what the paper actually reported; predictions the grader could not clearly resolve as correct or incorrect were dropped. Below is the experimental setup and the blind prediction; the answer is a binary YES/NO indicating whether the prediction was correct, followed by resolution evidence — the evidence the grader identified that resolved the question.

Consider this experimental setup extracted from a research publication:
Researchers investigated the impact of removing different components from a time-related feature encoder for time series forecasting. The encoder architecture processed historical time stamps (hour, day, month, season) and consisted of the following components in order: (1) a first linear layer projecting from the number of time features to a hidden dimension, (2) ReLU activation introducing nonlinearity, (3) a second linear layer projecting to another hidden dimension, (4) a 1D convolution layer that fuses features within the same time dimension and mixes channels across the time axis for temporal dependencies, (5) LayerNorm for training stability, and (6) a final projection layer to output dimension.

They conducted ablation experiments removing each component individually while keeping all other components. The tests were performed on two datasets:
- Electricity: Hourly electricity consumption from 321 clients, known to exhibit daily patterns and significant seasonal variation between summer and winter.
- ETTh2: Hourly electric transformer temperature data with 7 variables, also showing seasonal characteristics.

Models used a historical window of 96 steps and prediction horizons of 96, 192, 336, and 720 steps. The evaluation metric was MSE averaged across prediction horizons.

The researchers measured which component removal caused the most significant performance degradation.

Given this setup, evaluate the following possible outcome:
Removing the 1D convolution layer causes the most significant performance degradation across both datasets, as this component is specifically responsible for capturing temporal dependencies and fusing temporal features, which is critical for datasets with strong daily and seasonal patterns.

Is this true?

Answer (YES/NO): YES